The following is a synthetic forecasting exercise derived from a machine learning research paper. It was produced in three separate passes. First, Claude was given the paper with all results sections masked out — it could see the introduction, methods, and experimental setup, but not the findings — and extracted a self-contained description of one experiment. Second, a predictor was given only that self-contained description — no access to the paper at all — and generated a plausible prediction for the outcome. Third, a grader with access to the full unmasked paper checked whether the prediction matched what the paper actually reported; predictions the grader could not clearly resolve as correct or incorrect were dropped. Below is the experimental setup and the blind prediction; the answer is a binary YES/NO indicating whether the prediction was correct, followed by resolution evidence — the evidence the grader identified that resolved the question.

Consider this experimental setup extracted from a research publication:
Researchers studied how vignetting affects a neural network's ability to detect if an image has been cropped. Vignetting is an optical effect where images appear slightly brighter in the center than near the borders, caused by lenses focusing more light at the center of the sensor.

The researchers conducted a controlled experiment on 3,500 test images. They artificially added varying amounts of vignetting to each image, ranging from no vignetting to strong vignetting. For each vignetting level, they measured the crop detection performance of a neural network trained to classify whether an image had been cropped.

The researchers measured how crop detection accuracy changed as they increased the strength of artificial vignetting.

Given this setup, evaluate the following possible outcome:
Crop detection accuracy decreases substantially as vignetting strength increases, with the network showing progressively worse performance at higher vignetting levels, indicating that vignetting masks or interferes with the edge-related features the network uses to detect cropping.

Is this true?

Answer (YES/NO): NO